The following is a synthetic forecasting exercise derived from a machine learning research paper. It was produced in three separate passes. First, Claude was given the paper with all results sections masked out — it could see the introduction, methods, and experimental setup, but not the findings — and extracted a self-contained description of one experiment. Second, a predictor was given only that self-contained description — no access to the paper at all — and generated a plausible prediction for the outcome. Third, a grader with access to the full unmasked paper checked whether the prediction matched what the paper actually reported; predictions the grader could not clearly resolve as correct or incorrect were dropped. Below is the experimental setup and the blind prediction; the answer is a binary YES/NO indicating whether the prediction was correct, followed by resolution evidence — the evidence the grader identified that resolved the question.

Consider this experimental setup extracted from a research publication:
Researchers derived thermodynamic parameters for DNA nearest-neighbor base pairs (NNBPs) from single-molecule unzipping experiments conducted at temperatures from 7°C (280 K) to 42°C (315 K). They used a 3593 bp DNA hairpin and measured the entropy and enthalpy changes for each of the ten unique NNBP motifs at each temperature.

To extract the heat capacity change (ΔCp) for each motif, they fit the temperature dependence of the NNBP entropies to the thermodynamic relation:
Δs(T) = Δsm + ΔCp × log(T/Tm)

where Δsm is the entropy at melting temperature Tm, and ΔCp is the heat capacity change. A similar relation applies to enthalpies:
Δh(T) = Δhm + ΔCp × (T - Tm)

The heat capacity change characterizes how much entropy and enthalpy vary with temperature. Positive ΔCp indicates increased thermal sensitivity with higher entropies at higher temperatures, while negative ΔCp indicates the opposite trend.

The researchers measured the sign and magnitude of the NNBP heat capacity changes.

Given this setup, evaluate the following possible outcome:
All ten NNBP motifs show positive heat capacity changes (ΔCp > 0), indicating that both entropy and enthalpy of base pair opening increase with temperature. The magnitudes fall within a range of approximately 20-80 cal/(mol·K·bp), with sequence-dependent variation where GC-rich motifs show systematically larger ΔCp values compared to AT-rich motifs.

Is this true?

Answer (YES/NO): NO